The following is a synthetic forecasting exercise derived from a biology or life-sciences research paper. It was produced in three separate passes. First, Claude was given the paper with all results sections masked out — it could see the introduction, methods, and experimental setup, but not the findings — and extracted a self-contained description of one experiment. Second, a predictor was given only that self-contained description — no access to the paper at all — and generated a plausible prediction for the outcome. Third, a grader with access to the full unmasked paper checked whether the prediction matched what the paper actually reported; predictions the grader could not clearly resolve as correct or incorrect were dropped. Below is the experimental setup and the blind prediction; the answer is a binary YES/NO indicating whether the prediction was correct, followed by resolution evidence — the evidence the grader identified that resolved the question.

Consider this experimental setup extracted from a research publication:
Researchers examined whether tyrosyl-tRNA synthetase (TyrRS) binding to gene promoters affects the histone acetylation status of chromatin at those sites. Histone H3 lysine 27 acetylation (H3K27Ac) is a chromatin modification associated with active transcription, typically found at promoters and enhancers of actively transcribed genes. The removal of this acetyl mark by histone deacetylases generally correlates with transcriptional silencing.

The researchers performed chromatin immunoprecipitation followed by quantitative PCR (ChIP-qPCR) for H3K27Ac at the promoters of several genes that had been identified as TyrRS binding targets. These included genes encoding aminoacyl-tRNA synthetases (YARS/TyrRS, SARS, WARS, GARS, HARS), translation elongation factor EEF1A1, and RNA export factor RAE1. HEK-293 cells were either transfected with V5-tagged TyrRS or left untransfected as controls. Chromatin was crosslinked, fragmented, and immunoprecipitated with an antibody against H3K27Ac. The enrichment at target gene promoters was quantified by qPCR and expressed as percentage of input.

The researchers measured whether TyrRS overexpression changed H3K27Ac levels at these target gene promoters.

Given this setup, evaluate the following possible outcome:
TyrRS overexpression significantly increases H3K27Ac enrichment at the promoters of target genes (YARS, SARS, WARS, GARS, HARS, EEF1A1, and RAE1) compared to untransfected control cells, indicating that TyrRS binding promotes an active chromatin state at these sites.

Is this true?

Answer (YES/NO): NO